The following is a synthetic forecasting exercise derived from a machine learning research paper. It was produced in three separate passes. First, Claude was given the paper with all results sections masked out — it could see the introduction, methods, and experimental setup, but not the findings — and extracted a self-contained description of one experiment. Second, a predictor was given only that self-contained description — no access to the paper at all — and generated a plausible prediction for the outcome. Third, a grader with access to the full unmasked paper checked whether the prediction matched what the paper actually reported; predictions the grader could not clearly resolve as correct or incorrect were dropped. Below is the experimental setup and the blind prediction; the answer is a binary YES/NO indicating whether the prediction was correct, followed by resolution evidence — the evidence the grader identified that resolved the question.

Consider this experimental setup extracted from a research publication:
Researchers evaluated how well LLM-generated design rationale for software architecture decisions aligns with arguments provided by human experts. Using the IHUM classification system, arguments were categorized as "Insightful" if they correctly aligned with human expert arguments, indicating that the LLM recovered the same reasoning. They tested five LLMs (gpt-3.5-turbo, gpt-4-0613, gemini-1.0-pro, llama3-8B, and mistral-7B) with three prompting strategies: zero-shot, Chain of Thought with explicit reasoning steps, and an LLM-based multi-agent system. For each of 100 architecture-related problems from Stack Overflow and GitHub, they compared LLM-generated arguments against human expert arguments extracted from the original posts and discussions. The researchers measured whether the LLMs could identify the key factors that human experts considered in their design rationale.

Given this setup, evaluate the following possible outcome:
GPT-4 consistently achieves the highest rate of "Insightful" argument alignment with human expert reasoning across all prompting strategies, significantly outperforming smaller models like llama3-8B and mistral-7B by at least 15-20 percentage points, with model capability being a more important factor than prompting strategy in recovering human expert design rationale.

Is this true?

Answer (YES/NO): NO